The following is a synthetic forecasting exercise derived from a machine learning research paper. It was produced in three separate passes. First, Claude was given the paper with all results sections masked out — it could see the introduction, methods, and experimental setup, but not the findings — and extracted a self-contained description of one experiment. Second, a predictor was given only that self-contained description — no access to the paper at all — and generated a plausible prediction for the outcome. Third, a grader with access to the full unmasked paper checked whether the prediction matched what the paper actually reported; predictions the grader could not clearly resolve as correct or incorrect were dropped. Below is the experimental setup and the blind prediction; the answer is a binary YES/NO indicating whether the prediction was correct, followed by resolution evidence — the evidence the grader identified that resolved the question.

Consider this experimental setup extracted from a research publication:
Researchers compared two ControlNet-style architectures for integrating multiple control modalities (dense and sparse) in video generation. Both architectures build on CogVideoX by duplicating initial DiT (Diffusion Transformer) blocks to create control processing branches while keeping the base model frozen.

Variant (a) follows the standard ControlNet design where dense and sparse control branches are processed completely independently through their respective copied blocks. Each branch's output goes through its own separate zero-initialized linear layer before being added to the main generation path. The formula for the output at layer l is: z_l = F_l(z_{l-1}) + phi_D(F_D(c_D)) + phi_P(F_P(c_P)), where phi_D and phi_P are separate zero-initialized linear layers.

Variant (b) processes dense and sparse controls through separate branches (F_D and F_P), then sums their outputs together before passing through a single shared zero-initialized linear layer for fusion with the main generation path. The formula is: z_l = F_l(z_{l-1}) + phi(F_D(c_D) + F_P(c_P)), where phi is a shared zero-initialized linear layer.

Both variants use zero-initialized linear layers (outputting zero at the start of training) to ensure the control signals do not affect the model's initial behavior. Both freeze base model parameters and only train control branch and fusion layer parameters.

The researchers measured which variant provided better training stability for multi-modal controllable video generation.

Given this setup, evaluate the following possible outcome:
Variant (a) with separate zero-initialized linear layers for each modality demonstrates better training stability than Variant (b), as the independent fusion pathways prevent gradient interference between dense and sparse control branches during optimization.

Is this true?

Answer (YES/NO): NO